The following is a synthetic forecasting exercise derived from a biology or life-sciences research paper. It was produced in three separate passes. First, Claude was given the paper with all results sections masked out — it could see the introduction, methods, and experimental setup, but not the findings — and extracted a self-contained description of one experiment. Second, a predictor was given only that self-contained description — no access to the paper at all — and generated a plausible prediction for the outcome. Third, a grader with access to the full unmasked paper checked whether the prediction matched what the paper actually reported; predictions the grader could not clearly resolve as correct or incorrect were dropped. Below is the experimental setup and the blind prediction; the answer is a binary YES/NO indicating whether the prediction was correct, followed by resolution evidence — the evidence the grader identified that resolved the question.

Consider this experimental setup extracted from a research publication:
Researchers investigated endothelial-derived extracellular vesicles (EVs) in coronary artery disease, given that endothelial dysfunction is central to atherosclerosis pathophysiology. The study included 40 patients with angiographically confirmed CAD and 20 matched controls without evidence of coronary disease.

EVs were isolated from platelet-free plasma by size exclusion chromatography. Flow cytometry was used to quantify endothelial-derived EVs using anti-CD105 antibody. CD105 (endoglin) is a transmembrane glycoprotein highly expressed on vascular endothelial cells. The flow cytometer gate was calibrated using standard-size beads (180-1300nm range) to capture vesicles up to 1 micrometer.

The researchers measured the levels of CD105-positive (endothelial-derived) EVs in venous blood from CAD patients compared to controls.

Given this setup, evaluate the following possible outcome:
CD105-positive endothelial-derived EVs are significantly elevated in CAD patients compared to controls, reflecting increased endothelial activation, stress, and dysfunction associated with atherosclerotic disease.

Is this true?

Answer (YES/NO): NO